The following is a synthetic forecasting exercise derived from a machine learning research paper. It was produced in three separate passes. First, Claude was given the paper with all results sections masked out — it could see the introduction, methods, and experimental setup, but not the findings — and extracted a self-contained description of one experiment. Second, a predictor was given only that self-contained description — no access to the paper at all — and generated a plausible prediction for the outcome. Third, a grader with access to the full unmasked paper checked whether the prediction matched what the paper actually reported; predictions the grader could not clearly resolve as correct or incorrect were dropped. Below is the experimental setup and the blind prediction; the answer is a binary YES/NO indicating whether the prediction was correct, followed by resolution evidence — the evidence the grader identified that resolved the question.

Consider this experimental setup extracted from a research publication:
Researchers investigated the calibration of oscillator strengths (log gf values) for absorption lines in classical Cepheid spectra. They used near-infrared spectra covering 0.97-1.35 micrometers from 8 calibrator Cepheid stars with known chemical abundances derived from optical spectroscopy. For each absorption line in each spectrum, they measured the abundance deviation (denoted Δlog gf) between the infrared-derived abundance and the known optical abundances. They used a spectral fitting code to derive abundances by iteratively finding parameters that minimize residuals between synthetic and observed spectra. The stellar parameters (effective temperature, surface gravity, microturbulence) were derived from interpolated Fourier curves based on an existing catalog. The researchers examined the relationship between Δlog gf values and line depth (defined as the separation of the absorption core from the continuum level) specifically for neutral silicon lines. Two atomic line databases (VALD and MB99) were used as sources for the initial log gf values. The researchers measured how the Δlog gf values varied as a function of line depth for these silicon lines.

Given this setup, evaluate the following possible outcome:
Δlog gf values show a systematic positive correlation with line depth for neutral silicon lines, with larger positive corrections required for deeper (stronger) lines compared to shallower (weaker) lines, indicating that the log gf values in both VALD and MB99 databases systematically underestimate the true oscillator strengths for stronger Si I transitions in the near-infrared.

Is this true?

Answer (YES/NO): NO